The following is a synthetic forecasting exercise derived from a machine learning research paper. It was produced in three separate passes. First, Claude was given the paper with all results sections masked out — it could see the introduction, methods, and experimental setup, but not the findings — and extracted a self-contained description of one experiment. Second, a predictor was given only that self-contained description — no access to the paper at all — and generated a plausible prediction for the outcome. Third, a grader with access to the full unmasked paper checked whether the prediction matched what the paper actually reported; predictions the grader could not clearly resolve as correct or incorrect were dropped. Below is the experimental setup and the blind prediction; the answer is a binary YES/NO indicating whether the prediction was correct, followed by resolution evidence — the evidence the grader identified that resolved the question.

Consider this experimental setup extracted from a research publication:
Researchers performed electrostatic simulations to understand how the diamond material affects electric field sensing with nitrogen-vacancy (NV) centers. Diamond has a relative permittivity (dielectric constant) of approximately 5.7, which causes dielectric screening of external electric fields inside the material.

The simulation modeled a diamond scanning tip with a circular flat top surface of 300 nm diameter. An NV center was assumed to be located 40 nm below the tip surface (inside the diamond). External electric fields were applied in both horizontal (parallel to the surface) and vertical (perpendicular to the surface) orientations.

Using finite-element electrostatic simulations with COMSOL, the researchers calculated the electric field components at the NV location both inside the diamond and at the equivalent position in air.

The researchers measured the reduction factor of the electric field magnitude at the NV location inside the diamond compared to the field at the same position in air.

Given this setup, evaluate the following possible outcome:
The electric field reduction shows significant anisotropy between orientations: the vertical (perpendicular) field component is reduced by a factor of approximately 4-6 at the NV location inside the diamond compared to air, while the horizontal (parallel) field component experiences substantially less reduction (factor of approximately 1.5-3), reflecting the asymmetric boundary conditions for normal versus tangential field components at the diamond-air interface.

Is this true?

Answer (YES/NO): NO